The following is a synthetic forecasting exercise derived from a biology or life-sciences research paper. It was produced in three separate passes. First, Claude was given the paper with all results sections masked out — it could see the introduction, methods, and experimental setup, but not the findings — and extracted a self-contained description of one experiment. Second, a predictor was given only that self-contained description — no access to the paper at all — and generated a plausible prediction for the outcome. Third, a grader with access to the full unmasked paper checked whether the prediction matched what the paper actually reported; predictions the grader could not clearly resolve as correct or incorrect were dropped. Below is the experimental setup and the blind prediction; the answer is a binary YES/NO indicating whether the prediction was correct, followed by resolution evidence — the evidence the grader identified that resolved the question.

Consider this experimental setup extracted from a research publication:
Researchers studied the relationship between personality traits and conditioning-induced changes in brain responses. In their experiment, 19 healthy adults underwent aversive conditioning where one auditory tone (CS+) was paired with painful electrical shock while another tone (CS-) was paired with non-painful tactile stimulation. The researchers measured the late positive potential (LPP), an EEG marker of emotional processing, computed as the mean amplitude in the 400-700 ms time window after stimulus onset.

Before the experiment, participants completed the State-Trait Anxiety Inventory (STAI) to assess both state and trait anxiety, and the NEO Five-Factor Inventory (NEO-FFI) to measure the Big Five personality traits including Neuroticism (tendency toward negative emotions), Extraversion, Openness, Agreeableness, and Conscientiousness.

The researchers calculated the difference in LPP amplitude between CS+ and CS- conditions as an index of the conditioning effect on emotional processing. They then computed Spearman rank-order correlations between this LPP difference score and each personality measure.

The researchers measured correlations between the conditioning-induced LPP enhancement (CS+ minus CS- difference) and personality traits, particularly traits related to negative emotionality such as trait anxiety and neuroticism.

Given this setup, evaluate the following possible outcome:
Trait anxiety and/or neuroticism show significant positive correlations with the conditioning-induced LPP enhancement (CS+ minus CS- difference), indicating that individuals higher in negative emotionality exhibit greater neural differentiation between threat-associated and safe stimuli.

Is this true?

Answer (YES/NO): NO